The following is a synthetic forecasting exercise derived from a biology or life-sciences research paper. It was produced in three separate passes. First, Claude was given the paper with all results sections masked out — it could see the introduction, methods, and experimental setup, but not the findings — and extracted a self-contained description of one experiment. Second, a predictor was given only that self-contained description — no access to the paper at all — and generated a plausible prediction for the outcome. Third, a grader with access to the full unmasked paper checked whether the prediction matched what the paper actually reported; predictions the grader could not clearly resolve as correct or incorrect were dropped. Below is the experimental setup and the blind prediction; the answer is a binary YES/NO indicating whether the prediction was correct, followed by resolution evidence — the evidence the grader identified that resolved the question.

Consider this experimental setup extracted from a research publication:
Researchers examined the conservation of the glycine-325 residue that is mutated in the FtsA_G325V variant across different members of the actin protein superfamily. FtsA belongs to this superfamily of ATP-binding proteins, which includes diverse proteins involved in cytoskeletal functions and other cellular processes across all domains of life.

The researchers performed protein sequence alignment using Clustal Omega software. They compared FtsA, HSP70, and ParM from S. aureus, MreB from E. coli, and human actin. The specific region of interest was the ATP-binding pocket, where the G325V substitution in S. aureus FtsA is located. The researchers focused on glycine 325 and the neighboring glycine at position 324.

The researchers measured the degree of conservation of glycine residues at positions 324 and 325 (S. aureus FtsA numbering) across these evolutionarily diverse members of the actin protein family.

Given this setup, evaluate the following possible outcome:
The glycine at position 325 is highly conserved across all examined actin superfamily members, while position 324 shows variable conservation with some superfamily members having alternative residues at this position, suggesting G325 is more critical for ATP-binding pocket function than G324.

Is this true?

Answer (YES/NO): NO